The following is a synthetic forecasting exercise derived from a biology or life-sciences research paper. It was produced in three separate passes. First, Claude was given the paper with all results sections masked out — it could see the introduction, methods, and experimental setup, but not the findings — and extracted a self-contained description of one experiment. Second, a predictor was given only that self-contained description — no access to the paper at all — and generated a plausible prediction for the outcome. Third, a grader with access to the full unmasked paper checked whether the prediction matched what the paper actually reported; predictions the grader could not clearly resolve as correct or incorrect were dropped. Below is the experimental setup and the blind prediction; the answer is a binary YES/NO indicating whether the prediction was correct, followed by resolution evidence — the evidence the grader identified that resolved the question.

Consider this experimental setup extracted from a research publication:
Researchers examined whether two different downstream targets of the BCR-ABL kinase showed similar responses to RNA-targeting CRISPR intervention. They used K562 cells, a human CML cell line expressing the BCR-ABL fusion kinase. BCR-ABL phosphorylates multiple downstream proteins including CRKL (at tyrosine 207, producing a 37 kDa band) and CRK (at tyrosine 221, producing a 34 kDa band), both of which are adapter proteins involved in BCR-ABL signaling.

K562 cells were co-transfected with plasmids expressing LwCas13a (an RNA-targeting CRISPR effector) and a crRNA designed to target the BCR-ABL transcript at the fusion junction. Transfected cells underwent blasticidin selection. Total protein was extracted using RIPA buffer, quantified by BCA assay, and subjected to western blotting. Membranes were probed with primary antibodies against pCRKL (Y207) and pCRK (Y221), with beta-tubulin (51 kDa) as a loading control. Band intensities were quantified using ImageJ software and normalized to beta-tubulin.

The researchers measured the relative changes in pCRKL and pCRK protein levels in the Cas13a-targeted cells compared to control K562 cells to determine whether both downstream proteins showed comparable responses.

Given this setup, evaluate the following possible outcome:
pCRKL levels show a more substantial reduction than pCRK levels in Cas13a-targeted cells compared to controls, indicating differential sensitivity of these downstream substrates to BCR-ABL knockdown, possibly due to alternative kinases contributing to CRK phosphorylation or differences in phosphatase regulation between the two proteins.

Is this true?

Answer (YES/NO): YES